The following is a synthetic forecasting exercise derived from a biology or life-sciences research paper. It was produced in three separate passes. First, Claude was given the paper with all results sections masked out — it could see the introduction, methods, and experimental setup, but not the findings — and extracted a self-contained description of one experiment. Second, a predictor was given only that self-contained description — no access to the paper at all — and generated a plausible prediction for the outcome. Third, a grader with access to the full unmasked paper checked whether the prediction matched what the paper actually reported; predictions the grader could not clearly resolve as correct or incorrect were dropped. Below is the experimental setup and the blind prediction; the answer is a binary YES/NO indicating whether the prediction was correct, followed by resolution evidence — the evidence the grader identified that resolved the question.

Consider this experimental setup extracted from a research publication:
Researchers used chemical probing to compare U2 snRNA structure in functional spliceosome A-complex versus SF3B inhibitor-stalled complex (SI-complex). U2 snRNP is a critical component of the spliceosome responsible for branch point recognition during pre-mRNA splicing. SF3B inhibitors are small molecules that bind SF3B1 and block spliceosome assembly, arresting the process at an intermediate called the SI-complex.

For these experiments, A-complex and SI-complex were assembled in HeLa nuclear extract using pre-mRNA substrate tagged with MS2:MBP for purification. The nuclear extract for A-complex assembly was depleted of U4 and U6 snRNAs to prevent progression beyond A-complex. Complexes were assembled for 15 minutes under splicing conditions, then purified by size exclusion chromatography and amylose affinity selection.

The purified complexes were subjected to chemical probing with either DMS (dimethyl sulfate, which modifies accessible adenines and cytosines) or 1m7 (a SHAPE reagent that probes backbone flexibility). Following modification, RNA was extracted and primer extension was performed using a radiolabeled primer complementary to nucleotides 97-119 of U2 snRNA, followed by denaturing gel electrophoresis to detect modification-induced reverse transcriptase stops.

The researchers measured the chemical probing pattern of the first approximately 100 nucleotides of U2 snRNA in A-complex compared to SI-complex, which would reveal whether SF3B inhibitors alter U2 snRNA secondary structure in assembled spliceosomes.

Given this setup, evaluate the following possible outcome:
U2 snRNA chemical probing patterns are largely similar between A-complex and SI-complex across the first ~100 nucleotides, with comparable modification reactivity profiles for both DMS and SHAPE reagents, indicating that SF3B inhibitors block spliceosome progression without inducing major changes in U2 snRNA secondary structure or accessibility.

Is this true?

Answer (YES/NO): YES